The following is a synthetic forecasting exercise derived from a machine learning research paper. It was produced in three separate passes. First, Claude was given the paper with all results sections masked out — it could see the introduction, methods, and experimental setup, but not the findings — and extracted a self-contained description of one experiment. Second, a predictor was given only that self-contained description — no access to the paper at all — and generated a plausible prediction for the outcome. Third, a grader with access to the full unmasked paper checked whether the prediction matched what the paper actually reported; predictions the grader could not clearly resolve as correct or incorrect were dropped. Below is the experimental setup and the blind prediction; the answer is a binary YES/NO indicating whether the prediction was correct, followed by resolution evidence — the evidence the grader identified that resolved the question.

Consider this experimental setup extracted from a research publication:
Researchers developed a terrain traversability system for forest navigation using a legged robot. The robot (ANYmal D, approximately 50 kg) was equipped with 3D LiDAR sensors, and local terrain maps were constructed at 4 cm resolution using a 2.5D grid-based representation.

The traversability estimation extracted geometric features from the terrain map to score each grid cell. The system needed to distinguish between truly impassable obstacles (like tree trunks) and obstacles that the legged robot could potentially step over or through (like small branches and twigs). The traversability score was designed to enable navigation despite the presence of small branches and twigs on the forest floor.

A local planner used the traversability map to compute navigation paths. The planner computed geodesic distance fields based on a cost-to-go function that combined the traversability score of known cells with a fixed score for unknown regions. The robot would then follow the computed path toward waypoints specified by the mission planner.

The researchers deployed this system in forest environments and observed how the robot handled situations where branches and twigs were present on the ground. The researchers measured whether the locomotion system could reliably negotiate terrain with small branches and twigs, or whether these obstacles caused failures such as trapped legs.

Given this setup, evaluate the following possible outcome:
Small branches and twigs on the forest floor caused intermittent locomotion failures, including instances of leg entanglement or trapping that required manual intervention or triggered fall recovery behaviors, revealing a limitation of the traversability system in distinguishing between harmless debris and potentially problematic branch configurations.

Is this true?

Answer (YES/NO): YES